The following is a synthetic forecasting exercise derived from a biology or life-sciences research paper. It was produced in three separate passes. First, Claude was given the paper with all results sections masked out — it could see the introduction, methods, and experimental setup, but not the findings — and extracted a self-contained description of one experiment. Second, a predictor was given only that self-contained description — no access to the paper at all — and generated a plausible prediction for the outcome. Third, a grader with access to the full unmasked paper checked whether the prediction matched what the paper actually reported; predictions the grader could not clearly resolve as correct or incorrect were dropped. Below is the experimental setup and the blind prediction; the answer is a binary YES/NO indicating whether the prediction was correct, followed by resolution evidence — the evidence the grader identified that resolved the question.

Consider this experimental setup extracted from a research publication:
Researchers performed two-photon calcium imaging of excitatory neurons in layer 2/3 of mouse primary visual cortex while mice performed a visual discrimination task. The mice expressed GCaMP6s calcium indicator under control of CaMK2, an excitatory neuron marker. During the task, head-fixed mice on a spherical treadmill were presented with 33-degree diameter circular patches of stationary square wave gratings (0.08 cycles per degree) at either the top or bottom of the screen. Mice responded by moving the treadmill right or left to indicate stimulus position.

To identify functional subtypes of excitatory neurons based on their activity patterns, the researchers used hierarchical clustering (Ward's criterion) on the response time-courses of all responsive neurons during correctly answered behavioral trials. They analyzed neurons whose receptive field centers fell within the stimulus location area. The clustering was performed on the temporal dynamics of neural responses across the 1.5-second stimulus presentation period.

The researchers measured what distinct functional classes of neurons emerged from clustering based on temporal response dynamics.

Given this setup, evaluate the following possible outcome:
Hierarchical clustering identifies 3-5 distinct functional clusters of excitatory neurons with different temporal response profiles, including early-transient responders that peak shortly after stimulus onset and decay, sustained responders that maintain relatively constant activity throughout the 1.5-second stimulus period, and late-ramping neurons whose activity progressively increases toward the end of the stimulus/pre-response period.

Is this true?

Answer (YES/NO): NO